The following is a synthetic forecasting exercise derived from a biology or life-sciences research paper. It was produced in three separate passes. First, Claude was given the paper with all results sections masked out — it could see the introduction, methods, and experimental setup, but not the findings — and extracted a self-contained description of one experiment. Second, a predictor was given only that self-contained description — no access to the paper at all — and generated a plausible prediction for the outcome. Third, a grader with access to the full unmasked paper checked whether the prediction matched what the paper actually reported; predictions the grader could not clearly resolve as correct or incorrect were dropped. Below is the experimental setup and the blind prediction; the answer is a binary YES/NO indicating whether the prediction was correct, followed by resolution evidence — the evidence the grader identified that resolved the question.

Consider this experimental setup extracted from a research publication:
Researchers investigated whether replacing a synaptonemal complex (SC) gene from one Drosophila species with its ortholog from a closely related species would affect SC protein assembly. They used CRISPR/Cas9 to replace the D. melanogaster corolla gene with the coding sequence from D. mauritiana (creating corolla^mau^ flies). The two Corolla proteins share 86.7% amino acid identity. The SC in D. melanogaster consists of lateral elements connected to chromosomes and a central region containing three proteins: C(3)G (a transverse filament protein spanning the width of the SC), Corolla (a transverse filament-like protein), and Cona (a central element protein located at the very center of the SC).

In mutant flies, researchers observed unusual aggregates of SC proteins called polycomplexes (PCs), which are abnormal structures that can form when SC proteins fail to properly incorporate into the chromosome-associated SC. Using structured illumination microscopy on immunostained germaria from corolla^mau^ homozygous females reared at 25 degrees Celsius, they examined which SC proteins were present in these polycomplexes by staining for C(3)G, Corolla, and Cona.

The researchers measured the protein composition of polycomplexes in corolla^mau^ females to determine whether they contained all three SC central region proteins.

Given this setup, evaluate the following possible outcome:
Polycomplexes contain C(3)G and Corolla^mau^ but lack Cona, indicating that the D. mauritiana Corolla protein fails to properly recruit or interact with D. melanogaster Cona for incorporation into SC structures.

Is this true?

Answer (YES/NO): NO